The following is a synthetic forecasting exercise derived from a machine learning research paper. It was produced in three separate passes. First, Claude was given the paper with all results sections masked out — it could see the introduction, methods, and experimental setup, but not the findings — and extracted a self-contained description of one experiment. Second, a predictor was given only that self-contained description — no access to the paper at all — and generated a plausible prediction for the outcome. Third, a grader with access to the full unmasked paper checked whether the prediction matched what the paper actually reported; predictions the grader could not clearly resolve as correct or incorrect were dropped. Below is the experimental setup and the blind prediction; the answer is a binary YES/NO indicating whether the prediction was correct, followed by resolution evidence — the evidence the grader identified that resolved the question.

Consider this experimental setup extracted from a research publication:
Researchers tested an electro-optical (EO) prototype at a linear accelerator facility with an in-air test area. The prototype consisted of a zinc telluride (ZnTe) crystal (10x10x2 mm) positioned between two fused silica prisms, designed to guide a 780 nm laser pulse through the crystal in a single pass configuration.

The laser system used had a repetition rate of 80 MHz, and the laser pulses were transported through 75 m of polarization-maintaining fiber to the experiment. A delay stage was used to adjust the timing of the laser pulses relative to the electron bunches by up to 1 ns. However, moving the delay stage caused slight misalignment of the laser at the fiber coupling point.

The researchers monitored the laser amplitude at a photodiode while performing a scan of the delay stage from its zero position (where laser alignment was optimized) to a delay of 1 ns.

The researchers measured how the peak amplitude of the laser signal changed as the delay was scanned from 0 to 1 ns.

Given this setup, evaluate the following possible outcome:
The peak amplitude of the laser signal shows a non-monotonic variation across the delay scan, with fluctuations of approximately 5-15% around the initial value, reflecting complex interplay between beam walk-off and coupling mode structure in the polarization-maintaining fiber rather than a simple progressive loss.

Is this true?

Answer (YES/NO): NO